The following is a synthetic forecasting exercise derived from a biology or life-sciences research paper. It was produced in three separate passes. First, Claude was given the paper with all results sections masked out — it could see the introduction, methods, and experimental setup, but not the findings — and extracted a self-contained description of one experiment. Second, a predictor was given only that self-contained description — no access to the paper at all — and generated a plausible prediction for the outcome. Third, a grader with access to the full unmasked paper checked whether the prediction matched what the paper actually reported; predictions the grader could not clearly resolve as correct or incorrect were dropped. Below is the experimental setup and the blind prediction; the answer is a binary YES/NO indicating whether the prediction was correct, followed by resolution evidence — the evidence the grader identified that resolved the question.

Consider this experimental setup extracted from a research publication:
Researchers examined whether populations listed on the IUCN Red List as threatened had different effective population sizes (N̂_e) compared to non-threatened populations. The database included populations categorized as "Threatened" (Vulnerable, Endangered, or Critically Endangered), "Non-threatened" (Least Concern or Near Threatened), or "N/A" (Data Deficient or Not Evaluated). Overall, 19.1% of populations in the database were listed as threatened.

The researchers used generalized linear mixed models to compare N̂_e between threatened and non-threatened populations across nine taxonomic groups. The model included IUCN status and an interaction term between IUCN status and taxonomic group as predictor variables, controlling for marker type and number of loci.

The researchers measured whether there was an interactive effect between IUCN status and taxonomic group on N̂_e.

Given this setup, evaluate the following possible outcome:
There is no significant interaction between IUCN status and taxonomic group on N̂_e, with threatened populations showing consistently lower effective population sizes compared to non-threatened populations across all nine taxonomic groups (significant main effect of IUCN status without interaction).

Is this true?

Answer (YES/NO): YES